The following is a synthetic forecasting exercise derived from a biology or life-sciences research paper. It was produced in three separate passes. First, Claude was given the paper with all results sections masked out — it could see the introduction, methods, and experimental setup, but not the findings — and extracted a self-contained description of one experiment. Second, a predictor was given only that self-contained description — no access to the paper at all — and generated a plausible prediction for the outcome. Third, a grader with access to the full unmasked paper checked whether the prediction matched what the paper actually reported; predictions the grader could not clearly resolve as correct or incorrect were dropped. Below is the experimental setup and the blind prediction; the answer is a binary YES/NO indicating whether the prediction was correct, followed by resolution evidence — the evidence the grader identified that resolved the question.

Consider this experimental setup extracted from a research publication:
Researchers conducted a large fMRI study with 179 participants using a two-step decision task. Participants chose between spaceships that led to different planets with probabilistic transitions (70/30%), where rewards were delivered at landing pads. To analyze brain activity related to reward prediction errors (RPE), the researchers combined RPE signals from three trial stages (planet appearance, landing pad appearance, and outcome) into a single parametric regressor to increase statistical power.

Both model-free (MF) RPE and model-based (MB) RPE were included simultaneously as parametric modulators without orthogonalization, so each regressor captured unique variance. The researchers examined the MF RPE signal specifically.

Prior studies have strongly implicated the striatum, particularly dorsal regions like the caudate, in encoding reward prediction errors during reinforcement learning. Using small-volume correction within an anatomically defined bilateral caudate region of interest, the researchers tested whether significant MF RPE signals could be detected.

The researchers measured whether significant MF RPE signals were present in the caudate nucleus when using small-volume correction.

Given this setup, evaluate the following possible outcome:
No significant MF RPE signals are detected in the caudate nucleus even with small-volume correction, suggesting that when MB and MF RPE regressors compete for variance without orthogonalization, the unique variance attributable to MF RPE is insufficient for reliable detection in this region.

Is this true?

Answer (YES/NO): NO